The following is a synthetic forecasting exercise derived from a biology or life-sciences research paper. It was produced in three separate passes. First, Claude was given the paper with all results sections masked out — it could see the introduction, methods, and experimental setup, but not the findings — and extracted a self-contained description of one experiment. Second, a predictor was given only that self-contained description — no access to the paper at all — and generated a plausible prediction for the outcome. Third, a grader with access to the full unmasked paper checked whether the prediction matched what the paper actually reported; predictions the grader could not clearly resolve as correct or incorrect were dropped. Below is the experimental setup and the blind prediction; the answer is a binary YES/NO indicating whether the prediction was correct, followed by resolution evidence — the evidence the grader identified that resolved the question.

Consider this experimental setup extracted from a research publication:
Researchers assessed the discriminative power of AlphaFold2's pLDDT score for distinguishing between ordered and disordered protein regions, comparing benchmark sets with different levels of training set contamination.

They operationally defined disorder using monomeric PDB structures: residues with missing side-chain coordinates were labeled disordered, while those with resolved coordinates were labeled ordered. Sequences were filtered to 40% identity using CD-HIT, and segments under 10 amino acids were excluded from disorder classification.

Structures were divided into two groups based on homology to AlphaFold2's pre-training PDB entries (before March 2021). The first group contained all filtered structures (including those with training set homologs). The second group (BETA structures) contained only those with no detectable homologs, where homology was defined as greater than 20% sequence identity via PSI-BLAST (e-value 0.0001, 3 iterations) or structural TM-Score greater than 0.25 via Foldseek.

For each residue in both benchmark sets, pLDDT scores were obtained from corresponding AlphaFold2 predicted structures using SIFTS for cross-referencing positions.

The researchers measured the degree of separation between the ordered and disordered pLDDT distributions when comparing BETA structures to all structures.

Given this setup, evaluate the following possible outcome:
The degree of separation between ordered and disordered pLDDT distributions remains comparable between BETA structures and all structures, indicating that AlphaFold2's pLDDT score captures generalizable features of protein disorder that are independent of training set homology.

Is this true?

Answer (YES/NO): NO